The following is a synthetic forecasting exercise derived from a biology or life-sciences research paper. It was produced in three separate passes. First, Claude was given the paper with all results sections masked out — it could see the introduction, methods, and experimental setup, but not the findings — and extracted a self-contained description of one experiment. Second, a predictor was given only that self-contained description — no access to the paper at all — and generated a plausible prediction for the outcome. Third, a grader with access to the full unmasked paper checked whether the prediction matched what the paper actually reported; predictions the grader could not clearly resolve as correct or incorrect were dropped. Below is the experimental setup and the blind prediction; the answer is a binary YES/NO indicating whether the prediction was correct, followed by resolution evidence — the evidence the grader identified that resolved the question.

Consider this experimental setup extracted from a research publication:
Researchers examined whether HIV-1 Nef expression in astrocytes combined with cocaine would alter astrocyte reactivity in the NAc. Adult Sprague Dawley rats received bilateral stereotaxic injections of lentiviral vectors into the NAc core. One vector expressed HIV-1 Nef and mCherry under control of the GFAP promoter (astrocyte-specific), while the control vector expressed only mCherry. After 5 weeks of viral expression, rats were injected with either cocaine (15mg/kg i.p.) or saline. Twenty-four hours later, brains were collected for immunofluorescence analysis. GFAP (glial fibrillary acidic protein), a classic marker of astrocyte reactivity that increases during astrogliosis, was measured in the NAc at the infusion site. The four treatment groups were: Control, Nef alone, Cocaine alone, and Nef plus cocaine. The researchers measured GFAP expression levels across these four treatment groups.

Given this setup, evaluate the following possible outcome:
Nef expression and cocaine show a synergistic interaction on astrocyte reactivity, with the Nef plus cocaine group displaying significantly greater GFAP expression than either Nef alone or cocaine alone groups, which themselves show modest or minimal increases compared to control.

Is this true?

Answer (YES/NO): NO